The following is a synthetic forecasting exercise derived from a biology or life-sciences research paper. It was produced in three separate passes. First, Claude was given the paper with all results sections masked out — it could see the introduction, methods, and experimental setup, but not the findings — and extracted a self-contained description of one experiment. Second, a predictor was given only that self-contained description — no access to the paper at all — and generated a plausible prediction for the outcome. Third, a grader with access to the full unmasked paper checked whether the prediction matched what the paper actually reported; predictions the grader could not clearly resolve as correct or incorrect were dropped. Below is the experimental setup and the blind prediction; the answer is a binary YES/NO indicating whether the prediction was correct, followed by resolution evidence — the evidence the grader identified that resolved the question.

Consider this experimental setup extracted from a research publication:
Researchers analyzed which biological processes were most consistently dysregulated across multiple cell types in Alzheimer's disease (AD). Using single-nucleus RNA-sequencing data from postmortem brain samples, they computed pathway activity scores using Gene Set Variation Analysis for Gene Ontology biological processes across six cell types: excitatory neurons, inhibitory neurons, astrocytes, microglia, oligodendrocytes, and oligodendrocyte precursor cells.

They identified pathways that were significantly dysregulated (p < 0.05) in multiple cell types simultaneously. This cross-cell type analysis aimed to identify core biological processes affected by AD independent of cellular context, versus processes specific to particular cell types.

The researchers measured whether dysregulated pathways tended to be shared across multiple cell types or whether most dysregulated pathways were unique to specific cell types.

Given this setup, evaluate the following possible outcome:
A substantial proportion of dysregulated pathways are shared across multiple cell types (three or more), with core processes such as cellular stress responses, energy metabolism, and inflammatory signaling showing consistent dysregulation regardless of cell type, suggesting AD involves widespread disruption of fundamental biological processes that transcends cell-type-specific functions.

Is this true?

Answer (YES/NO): NO